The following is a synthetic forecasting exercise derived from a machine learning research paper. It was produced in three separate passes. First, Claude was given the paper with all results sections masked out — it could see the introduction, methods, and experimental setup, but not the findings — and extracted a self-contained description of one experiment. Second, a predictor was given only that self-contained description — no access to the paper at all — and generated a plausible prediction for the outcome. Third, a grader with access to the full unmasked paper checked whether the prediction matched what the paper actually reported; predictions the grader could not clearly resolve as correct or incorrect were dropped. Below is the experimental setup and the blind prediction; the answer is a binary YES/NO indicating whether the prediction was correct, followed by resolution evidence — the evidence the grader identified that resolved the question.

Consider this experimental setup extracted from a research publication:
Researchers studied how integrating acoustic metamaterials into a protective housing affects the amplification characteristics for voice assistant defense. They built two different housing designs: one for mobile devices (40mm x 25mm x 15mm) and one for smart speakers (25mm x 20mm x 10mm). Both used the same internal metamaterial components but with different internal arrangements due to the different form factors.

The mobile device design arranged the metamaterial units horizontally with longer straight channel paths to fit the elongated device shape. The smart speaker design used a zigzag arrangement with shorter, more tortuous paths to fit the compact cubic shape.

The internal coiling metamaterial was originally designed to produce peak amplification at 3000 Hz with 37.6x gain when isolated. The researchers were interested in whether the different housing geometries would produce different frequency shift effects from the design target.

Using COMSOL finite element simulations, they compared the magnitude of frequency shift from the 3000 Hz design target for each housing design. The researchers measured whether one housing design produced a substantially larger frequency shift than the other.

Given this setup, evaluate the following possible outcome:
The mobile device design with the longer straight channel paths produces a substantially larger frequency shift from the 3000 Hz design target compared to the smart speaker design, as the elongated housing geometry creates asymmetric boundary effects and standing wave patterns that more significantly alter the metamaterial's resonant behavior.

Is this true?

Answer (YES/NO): NO